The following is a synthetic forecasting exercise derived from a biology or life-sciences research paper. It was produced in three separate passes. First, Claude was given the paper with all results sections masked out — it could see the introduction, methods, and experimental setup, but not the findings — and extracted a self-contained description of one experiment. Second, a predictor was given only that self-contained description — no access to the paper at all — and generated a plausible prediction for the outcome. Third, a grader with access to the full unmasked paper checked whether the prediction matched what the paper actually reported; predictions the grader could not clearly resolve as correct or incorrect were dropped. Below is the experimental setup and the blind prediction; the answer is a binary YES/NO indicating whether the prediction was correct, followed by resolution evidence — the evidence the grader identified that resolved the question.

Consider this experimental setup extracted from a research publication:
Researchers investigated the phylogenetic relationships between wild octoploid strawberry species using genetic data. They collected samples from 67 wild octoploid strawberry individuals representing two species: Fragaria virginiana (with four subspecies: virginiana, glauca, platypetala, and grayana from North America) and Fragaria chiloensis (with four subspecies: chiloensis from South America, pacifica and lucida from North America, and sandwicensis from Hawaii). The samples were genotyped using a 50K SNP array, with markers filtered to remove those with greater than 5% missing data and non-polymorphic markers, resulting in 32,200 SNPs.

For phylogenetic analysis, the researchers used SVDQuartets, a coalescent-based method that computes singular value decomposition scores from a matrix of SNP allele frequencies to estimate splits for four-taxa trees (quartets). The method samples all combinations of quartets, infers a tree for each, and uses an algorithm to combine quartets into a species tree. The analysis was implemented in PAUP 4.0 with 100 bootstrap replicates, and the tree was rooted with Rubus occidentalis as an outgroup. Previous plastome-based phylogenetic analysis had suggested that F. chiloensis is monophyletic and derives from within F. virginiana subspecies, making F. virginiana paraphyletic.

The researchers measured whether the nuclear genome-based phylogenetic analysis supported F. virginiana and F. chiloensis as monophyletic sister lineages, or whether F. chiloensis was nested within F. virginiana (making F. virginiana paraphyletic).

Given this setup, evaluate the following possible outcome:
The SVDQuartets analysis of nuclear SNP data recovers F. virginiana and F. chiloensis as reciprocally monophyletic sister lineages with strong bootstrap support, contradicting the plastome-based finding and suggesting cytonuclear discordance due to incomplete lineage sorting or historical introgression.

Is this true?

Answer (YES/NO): YES